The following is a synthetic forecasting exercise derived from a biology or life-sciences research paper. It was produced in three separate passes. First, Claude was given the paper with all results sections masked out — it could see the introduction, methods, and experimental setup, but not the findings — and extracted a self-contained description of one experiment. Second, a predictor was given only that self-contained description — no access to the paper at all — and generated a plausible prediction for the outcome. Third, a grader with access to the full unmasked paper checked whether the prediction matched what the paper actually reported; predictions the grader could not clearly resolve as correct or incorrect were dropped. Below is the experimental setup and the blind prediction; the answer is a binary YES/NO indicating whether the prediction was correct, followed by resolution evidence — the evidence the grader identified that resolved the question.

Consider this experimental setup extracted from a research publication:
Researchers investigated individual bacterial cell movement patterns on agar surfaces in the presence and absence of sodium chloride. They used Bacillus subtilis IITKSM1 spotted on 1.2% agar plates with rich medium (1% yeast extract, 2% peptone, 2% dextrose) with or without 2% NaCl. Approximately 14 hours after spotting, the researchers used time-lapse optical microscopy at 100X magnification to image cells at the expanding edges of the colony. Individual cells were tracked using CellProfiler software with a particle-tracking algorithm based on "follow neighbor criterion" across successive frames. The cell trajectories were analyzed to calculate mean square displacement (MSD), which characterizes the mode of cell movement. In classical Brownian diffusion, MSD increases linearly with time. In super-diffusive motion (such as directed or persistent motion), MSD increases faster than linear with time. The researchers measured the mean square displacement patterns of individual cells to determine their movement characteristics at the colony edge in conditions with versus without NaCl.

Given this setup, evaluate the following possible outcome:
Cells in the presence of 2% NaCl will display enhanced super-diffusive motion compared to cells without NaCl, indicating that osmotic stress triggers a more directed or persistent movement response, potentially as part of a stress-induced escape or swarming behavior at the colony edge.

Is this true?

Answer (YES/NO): NO